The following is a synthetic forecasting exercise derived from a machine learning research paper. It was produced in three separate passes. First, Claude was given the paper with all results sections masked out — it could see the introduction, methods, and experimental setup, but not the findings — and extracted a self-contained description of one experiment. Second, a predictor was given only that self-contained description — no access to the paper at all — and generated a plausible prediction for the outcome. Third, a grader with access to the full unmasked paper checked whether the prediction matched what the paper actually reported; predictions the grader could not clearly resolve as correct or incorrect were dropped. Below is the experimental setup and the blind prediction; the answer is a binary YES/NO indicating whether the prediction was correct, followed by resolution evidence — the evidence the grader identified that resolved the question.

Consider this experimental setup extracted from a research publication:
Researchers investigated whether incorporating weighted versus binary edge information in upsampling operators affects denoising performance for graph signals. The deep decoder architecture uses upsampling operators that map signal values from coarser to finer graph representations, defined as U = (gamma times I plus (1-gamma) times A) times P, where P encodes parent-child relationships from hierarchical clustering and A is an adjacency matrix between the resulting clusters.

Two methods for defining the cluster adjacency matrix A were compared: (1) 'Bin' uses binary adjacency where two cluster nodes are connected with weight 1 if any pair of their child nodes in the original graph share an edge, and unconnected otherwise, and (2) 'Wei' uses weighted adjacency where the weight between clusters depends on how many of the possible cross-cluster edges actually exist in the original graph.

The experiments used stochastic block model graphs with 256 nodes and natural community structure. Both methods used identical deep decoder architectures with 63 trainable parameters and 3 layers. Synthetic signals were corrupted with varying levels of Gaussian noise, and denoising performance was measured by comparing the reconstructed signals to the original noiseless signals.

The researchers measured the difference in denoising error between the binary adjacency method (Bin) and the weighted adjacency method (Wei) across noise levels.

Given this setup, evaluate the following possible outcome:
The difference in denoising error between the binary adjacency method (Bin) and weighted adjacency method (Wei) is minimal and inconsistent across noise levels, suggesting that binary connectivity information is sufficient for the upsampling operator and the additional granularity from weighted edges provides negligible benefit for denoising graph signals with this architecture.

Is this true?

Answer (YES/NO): NO